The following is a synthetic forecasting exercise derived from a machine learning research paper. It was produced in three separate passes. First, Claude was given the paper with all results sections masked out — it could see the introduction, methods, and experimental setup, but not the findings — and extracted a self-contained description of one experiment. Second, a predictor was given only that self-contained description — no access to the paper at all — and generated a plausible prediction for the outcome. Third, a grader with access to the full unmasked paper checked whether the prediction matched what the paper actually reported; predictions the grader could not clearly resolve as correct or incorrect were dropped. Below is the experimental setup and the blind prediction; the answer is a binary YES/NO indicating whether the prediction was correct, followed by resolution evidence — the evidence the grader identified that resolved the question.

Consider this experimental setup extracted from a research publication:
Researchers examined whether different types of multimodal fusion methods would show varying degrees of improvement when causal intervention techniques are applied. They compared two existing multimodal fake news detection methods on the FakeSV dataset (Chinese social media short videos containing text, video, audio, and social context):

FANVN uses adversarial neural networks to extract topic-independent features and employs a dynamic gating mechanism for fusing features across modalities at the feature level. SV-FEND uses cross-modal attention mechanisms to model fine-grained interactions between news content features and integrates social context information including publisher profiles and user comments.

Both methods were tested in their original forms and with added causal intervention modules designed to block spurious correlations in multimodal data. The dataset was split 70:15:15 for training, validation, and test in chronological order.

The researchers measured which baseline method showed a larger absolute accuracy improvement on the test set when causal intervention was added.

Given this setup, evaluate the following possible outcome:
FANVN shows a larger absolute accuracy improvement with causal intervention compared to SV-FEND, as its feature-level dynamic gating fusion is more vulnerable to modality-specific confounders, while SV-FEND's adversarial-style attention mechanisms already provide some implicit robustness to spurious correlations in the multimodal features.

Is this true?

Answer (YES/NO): YES